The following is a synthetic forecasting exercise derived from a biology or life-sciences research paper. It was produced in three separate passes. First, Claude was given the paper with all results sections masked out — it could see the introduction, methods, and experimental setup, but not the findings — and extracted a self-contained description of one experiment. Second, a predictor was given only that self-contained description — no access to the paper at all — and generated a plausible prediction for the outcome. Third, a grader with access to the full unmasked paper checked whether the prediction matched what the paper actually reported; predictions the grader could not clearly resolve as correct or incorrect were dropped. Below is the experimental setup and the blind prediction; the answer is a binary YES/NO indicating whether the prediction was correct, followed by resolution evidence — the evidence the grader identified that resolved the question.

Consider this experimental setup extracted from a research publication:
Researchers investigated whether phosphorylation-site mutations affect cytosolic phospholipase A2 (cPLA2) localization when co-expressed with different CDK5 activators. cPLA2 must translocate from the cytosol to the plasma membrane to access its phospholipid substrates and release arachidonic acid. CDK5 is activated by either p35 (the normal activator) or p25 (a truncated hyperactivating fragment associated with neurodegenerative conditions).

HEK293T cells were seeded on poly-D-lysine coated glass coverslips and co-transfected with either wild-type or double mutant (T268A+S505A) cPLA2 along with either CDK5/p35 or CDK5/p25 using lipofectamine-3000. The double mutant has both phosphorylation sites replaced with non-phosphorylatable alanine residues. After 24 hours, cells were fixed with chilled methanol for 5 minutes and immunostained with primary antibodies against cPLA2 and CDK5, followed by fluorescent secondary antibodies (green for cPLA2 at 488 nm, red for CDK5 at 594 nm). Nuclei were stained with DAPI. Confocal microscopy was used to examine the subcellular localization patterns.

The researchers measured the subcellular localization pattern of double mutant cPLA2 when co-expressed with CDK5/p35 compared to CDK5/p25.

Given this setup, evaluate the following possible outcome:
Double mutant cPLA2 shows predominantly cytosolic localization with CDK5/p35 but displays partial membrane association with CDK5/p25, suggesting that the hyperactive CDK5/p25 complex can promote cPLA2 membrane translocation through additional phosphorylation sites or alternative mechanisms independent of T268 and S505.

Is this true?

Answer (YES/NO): NO